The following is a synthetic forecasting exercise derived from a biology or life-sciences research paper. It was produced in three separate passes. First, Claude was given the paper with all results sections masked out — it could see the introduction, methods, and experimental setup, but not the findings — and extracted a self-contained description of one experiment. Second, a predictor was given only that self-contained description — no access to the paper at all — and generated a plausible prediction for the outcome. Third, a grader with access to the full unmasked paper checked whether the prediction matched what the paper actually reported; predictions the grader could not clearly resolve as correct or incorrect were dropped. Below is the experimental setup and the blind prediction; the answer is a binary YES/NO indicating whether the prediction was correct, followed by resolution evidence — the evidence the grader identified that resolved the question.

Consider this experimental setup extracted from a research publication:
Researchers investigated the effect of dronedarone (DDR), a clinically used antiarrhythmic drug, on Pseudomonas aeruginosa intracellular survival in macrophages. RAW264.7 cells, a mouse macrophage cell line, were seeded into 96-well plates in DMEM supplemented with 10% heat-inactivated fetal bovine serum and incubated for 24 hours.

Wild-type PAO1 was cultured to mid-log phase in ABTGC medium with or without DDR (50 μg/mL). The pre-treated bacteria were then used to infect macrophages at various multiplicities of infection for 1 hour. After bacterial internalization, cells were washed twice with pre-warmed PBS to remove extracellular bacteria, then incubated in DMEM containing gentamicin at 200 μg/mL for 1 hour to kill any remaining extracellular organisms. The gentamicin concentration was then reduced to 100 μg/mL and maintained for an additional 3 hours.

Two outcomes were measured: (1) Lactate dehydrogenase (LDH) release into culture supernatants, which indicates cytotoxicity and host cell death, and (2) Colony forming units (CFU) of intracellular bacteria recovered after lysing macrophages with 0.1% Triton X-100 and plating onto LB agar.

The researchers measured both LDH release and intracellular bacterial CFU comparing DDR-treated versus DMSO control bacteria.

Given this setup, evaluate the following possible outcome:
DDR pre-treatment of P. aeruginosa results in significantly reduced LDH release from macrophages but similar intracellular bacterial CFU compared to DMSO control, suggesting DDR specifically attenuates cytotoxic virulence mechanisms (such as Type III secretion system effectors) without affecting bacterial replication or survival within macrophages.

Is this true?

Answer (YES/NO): NO